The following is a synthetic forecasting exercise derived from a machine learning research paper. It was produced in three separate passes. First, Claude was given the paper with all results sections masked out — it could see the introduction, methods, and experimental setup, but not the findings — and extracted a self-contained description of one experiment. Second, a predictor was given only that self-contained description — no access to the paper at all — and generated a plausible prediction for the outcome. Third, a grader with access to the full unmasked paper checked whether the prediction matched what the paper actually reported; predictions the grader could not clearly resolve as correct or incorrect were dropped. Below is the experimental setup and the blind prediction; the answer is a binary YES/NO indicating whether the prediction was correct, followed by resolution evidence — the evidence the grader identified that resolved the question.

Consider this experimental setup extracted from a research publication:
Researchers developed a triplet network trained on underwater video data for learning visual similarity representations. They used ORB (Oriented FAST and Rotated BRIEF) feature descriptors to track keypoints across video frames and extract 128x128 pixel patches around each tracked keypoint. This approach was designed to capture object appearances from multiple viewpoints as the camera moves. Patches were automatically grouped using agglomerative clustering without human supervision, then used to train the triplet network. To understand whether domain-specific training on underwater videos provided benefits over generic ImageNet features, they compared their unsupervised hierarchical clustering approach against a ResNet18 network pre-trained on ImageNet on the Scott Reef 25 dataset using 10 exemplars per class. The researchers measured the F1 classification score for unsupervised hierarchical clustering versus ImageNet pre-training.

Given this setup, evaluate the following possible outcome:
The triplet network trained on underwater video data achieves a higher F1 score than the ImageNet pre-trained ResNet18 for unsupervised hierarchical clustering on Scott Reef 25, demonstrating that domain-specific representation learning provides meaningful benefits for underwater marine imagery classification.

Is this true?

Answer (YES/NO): YES